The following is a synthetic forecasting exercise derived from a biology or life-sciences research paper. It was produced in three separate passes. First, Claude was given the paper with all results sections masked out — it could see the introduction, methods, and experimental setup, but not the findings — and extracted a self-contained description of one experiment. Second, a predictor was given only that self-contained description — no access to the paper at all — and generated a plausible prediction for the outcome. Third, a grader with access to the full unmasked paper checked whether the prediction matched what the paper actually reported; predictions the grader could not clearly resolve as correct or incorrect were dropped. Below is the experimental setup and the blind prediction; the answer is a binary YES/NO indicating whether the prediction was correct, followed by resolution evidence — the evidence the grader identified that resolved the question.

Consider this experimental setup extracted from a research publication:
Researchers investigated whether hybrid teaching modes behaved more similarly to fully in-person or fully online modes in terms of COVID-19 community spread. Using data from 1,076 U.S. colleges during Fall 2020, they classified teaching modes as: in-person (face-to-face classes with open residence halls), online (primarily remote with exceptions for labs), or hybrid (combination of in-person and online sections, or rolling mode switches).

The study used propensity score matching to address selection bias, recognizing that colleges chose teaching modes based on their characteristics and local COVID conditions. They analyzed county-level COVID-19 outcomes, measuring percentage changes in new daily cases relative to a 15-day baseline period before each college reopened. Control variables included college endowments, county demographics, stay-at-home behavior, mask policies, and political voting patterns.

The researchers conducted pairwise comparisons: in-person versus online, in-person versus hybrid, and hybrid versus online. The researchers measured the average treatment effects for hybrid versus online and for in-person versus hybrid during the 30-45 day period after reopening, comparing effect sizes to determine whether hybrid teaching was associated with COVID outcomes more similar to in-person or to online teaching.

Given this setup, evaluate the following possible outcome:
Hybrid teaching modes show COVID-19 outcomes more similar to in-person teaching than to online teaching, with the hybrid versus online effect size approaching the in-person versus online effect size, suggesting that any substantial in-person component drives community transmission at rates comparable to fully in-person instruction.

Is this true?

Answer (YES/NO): YES